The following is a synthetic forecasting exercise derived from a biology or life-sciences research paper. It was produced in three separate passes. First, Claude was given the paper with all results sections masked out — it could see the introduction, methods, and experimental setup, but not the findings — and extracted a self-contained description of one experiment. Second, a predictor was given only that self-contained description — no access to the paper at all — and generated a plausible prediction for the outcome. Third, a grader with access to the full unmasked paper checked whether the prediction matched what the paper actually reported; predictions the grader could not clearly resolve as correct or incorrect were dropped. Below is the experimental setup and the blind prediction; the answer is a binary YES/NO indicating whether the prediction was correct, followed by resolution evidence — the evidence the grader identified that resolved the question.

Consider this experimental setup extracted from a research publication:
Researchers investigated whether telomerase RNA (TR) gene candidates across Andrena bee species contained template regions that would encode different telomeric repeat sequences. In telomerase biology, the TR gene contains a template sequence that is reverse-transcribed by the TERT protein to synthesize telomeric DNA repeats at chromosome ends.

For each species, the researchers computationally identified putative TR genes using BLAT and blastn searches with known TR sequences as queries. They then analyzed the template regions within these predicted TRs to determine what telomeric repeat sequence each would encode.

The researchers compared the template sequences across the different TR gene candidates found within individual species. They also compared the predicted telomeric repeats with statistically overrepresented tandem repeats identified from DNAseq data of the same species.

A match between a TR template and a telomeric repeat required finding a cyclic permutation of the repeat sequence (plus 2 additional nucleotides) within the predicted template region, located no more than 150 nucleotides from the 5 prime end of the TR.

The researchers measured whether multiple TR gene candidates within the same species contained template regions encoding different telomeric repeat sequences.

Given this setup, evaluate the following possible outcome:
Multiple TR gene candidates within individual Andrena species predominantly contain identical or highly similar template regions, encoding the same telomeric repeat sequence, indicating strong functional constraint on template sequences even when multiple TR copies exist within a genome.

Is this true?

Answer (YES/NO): NO